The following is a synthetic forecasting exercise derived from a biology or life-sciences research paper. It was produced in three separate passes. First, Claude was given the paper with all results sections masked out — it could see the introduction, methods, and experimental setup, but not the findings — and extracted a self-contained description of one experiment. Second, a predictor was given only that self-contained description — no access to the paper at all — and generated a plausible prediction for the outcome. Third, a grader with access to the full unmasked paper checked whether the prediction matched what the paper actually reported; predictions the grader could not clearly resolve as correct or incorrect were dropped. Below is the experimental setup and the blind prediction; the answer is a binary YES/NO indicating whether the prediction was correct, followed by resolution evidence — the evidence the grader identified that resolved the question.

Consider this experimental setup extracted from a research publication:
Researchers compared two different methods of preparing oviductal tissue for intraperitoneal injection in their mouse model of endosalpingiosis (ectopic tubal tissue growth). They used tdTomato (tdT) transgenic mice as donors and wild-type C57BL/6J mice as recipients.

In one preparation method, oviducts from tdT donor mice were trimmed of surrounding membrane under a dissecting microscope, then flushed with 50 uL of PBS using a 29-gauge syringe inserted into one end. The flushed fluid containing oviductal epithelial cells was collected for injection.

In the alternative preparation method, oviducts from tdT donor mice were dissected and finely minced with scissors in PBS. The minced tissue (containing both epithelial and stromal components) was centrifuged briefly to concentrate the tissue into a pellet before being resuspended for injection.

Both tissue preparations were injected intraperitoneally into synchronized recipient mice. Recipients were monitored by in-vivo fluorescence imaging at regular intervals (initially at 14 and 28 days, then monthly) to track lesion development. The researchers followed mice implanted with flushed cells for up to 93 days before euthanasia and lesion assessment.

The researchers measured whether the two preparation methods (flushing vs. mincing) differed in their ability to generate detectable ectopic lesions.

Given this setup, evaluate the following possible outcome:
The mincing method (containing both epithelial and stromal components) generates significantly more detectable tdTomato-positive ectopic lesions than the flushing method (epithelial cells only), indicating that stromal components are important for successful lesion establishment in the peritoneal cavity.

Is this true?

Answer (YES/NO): NO